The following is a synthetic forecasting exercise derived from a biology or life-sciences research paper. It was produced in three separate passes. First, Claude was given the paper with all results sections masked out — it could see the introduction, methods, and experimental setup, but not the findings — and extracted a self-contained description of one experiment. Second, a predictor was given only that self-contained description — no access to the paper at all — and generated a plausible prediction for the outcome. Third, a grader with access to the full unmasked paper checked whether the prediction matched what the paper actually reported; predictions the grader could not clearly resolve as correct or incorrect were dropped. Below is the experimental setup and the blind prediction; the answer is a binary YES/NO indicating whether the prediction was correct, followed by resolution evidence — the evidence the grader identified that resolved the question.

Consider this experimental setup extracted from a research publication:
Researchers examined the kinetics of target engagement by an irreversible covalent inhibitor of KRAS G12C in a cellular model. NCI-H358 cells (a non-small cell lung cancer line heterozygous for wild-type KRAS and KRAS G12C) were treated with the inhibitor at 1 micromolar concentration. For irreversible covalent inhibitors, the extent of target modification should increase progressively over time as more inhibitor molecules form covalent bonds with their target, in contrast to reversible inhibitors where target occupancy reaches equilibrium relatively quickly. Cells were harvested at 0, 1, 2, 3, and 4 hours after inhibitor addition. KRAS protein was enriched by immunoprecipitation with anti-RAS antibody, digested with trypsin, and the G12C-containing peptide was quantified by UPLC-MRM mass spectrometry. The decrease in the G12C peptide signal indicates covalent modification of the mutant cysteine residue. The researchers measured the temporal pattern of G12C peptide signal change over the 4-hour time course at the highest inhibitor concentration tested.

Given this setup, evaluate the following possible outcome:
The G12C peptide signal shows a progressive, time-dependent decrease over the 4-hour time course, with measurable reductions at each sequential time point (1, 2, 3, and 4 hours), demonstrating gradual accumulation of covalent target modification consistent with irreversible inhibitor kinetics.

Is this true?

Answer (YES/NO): YES